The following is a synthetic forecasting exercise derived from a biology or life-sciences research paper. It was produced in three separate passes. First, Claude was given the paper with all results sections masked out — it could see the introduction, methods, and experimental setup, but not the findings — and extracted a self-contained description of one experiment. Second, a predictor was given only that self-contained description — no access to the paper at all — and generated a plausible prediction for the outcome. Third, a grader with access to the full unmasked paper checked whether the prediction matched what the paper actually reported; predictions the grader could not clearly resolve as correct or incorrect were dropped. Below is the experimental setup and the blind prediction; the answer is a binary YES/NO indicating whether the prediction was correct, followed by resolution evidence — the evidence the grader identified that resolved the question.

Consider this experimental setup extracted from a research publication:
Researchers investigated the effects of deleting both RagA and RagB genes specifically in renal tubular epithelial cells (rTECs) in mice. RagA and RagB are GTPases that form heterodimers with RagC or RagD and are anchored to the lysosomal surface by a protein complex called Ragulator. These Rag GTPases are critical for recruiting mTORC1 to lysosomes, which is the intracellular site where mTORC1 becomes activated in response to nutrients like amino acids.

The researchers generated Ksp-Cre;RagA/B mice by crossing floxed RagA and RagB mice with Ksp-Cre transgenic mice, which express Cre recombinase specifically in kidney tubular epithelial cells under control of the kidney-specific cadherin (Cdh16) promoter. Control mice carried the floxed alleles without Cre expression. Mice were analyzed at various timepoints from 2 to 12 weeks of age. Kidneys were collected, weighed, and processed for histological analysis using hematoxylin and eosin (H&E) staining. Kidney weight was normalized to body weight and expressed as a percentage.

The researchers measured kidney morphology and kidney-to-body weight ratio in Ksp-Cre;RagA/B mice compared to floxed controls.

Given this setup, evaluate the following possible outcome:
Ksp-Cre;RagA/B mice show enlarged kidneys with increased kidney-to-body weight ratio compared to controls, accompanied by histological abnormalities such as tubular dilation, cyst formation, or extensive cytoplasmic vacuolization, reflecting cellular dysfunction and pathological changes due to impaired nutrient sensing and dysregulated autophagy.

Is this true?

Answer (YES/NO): YES